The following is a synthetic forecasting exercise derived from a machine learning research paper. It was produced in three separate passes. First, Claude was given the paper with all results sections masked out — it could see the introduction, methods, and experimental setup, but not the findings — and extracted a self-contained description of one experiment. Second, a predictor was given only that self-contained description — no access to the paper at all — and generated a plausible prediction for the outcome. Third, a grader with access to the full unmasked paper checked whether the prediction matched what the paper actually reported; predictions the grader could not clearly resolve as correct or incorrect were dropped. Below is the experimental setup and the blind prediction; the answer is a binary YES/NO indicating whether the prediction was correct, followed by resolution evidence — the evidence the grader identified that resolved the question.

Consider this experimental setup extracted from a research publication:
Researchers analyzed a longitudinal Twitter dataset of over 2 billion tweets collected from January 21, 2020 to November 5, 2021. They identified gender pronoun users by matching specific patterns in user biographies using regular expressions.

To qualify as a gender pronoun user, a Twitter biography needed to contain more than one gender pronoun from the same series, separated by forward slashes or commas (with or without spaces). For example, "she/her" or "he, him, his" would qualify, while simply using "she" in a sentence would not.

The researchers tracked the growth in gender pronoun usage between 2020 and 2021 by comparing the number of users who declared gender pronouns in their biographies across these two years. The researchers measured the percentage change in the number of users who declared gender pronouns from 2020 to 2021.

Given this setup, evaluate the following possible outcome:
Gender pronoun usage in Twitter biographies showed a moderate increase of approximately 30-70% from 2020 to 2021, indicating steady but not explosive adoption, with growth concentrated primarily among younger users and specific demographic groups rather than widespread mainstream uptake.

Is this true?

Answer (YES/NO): YES